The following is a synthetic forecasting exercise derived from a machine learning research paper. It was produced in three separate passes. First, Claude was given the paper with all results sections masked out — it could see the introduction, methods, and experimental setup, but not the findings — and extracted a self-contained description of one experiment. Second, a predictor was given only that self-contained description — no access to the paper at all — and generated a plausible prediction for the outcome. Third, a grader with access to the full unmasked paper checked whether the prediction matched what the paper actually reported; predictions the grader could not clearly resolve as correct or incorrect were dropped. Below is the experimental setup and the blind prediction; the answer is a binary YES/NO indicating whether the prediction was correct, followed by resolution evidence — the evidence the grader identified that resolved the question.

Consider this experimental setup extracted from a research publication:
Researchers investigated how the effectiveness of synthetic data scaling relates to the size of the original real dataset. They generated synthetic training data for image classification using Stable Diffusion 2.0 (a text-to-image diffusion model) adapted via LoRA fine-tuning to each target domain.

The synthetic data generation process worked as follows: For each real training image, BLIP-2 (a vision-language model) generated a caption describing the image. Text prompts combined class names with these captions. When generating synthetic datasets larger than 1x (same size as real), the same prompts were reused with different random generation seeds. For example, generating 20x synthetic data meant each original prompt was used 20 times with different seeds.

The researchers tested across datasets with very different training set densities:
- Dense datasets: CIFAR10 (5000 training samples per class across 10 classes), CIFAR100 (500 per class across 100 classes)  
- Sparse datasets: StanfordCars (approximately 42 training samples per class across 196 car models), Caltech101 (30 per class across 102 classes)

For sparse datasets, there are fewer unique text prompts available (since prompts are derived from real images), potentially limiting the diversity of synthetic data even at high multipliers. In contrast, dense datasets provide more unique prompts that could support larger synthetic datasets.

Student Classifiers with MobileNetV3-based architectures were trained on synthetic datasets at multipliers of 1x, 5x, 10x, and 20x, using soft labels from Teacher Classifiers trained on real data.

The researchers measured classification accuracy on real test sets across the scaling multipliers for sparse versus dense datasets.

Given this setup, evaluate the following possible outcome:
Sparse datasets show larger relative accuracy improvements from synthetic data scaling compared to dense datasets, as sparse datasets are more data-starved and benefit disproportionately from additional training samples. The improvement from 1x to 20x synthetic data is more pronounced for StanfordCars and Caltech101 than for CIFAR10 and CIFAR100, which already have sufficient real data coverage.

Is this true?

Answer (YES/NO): NO